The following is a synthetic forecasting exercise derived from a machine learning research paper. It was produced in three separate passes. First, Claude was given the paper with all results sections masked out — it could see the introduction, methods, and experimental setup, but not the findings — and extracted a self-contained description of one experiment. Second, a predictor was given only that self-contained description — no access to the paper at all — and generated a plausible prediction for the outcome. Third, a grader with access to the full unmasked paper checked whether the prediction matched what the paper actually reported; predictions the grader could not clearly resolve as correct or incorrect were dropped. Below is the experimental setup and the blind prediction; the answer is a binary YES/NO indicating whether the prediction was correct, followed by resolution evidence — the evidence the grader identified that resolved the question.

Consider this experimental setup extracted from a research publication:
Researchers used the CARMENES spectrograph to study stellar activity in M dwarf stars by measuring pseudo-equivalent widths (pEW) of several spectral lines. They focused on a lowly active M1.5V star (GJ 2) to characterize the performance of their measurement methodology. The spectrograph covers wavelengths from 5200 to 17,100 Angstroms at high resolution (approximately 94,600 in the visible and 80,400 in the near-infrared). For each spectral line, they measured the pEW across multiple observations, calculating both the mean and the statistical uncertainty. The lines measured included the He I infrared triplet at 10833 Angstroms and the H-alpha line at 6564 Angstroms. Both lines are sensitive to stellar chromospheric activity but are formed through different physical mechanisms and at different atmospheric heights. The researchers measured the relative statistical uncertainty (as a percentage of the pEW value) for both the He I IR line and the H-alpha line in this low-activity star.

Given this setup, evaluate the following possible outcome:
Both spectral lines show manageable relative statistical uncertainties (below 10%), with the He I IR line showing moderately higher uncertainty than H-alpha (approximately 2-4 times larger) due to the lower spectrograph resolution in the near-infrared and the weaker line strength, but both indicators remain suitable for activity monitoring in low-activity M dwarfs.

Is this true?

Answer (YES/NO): NO